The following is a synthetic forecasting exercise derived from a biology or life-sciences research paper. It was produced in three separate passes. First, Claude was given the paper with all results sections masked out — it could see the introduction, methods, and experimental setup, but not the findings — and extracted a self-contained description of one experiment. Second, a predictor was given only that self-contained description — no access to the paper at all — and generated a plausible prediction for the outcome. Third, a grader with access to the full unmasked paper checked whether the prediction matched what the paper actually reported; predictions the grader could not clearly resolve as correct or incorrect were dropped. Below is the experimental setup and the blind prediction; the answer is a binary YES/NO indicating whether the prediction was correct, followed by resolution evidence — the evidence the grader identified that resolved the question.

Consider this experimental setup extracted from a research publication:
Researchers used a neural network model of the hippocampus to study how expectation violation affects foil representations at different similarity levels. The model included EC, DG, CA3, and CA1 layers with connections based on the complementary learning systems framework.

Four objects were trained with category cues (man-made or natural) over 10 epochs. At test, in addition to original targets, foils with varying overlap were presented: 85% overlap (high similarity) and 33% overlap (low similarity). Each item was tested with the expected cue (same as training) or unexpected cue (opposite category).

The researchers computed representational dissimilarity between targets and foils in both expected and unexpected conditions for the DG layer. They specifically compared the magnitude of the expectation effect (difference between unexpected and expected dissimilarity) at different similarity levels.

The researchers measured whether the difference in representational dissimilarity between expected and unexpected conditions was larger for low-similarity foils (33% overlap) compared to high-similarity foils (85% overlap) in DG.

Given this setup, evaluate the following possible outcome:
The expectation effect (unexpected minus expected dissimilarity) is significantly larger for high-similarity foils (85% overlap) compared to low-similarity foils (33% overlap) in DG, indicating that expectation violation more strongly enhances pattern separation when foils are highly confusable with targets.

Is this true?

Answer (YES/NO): NO